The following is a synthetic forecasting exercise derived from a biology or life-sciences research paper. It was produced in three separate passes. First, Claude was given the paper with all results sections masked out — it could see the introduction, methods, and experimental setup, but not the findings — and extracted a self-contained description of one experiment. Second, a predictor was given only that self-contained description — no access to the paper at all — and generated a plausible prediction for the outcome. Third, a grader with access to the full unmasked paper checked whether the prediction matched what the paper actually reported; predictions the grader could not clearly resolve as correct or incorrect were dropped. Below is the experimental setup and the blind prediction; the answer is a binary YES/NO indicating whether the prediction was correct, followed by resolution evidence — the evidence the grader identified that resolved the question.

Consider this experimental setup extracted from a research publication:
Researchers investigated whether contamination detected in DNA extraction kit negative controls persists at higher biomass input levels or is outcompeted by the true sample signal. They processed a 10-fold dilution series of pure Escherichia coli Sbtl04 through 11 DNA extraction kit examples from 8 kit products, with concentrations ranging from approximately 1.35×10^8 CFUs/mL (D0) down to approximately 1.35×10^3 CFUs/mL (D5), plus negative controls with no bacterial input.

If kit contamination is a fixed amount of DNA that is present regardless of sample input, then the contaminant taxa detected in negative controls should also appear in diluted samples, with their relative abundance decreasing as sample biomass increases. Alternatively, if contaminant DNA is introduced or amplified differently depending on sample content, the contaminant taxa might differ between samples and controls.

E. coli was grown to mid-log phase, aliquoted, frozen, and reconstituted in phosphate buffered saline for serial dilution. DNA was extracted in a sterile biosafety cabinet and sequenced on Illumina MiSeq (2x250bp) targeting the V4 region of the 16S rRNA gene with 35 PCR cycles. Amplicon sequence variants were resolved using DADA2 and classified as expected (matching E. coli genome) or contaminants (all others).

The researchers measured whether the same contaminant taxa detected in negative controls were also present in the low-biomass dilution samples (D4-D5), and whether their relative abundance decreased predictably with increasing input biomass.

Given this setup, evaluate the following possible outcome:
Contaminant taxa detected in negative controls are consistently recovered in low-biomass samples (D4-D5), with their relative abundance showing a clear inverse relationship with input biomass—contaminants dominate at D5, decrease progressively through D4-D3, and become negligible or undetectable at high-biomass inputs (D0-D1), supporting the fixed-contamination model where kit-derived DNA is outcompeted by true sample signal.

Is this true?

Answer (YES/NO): NO